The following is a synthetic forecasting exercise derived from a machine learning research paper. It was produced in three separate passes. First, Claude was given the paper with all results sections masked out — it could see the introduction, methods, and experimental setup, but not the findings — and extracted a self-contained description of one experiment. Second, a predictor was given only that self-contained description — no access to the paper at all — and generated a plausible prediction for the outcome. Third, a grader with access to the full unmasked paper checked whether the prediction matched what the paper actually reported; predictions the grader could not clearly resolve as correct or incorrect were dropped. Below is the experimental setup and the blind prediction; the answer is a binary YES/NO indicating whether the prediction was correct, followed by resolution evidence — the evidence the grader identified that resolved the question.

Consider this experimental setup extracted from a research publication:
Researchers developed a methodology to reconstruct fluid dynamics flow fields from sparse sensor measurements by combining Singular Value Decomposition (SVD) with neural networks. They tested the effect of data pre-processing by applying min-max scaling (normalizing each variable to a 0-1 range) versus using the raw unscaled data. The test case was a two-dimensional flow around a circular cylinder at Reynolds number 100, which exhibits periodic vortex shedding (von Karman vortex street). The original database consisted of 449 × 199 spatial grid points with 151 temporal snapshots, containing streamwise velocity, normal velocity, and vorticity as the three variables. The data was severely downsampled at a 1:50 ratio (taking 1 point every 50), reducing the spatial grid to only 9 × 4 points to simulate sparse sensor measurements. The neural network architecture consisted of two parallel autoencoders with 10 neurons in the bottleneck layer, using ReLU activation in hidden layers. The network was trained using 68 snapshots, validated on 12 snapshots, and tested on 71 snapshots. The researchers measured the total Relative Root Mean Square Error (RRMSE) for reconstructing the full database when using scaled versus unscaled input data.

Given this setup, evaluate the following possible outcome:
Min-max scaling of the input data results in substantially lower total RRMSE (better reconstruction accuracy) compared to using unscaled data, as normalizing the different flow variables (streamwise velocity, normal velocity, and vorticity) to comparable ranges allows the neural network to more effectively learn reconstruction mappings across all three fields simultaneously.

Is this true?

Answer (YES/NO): YES